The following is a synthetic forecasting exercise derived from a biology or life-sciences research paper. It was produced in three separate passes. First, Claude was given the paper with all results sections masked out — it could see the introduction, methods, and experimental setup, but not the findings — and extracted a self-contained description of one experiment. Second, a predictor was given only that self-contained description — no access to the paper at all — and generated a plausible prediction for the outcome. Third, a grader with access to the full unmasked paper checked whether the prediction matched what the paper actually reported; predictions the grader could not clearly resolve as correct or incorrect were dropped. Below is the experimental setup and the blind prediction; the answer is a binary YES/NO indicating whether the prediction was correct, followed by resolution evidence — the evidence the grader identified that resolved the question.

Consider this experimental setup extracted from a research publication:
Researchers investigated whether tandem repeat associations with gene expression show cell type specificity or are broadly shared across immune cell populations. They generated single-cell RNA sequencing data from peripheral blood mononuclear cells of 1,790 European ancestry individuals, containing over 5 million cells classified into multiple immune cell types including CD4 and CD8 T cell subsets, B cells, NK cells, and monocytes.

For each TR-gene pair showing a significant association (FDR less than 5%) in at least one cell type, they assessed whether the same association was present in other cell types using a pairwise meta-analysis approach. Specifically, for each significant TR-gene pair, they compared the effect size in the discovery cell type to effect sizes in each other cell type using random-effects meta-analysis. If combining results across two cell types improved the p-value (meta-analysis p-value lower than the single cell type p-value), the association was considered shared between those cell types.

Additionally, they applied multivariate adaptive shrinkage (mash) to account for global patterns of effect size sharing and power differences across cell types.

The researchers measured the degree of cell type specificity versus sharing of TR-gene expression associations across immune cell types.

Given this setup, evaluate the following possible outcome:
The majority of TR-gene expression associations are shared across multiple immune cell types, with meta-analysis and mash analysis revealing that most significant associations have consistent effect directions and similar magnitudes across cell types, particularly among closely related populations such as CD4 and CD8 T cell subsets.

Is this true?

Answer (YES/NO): NO